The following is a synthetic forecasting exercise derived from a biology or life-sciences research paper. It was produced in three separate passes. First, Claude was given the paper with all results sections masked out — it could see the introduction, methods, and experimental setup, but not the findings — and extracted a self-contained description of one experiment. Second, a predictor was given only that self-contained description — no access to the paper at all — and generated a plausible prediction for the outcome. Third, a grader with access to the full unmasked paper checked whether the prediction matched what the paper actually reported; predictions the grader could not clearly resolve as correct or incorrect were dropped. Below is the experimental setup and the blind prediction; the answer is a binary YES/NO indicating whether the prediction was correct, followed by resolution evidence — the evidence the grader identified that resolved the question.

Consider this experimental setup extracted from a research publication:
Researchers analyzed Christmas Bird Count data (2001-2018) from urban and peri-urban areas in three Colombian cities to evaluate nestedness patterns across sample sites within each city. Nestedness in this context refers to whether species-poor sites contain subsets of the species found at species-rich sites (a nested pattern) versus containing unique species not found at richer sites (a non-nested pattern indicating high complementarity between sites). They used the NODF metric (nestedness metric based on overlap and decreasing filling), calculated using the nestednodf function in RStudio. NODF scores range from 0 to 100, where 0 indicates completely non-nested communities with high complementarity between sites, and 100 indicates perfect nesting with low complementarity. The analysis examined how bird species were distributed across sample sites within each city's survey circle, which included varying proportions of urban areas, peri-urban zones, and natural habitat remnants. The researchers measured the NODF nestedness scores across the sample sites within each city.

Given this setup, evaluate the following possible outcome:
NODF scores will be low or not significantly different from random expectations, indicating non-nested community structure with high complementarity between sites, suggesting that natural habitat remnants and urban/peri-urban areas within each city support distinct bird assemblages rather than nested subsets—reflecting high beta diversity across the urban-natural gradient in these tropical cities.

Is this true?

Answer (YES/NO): NO